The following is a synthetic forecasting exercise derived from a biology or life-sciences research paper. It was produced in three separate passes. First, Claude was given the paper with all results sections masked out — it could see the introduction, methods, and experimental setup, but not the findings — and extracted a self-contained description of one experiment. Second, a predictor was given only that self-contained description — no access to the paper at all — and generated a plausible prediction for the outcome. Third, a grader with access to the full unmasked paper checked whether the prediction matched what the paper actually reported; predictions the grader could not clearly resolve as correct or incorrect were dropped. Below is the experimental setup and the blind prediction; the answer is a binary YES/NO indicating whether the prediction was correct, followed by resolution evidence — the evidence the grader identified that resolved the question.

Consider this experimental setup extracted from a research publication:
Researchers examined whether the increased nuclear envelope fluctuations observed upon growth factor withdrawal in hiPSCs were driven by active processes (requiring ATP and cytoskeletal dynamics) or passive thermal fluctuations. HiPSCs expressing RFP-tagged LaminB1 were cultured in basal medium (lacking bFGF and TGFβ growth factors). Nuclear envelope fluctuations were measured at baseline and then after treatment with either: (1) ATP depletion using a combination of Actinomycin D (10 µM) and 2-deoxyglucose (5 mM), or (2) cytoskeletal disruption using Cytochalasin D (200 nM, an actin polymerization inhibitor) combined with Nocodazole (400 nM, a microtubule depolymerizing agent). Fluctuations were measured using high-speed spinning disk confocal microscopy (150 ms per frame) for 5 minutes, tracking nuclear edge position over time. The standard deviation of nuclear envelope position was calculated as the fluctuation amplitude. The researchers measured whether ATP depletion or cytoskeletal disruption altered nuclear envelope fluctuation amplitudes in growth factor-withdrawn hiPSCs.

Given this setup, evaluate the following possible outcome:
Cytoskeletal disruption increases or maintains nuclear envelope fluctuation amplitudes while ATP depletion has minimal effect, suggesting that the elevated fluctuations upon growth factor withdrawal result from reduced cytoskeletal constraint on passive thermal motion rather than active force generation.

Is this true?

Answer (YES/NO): NO